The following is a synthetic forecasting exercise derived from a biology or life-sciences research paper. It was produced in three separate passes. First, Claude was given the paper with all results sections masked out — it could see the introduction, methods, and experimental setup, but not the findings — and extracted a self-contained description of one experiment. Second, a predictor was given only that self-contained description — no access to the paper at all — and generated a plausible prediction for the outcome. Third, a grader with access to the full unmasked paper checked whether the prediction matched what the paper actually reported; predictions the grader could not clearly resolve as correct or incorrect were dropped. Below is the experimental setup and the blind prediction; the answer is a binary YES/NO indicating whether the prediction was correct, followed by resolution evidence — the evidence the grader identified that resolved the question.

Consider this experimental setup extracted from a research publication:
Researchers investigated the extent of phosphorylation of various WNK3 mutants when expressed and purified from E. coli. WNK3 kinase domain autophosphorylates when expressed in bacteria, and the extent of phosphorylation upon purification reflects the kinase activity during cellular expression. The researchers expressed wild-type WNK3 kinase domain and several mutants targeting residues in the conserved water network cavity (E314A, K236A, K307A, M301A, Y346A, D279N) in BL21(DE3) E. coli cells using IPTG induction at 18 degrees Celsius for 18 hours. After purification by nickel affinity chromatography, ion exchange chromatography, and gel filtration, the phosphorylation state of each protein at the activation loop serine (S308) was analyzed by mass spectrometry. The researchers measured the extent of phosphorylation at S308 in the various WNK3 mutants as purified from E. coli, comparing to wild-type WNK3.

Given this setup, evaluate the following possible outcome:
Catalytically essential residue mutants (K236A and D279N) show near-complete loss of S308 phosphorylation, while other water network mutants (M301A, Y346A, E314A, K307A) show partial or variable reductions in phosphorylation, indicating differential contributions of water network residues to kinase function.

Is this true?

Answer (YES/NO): NO